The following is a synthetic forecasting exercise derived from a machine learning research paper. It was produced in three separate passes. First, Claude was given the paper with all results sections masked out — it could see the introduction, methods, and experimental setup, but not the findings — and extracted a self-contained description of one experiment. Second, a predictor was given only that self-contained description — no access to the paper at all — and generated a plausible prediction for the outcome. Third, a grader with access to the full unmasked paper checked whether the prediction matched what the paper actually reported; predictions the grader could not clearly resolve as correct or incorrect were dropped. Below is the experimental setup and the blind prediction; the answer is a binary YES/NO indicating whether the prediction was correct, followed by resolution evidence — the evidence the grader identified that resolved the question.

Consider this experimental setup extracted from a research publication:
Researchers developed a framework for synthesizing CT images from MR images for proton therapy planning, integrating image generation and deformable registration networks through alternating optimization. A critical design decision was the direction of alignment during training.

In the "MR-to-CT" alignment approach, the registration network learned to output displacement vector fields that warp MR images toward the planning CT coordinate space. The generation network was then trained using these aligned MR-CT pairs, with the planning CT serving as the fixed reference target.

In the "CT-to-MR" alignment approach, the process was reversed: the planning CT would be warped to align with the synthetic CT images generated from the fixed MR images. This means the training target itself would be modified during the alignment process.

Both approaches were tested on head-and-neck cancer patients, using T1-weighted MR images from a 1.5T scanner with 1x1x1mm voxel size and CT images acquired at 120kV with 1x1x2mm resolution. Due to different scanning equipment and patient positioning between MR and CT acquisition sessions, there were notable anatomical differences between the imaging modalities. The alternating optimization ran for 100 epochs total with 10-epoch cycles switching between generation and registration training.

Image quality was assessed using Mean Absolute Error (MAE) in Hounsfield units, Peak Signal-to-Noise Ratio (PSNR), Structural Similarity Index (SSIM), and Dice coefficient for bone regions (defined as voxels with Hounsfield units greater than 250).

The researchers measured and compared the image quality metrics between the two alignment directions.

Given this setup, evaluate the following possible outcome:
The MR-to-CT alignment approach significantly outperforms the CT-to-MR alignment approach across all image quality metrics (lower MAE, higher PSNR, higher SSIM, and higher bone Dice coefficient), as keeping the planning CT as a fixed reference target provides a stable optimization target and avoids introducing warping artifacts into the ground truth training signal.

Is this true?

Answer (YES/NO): NO